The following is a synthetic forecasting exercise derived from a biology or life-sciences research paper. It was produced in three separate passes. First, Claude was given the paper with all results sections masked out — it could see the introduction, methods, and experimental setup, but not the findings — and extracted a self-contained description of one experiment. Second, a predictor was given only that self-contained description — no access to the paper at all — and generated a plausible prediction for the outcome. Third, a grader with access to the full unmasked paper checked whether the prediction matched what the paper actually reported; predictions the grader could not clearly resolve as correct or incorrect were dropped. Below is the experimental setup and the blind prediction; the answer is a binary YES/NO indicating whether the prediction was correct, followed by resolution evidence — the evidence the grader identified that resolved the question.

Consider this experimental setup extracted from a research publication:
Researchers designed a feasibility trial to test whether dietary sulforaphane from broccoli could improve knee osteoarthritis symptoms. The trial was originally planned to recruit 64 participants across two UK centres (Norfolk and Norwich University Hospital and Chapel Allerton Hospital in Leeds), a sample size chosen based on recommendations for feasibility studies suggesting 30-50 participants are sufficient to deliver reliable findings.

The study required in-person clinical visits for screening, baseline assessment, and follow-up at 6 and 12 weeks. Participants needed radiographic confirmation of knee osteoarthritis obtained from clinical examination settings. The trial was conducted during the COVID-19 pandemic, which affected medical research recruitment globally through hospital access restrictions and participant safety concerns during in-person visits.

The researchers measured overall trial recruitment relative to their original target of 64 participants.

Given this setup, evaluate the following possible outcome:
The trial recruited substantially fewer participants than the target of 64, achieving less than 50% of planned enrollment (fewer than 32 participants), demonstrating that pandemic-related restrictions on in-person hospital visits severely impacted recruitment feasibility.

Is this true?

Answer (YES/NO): YES